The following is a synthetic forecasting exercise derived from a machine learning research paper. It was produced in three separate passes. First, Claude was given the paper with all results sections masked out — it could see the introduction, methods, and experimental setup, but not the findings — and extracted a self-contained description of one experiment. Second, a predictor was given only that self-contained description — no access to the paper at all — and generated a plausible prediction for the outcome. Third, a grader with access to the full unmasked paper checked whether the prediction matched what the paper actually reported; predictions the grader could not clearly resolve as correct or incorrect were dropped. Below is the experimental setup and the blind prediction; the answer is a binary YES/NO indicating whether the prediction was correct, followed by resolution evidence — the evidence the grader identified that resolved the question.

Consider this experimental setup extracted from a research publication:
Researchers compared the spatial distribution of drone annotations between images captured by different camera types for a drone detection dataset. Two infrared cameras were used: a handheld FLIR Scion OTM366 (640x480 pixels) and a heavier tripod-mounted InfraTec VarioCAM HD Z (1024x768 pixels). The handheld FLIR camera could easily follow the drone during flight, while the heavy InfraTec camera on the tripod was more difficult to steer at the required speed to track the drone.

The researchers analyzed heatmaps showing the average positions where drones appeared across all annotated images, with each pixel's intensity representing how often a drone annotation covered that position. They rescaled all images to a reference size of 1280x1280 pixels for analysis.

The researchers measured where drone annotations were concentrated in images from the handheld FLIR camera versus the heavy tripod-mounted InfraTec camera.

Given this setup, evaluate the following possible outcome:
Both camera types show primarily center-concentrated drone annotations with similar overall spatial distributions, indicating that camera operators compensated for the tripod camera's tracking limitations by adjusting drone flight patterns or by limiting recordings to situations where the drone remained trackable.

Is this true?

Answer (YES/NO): NO